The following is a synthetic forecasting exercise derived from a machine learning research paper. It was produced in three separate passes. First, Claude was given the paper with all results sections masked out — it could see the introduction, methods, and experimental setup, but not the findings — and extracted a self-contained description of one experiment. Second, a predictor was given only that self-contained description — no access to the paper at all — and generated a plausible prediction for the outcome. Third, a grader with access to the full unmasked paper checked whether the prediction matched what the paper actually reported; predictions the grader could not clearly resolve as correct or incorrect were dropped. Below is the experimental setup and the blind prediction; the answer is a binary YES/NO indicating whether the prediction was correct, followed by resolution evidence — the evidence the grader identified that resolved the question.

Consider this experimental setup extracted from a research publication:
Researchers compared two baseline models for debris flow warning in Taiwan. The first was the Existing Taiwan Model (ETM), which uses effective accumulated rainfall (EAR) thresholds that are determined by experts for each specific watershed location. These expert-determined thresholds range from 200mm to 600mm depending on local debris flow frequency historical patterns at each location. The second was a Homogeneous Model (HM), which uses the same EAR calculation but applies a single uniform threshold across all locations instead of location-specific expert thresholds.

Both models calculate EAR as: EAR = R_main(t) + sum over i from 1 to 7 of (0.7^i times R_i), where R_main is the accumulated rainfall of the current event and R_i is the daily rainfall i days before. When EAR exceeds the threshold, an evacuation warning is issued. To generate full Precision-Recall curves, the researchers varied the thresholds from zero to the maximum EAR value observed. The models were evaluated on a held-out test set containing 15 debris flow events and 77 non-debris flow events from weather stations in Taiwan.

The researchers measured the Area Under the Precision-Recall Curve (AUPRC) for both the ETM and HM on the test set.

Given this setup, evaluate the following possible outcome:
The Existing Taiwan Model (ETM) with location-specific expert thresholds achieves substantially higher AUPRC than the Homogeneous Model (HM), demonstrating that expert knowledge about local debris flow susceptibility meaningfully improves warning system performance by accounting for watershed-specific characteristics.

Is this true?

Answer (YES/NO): NO